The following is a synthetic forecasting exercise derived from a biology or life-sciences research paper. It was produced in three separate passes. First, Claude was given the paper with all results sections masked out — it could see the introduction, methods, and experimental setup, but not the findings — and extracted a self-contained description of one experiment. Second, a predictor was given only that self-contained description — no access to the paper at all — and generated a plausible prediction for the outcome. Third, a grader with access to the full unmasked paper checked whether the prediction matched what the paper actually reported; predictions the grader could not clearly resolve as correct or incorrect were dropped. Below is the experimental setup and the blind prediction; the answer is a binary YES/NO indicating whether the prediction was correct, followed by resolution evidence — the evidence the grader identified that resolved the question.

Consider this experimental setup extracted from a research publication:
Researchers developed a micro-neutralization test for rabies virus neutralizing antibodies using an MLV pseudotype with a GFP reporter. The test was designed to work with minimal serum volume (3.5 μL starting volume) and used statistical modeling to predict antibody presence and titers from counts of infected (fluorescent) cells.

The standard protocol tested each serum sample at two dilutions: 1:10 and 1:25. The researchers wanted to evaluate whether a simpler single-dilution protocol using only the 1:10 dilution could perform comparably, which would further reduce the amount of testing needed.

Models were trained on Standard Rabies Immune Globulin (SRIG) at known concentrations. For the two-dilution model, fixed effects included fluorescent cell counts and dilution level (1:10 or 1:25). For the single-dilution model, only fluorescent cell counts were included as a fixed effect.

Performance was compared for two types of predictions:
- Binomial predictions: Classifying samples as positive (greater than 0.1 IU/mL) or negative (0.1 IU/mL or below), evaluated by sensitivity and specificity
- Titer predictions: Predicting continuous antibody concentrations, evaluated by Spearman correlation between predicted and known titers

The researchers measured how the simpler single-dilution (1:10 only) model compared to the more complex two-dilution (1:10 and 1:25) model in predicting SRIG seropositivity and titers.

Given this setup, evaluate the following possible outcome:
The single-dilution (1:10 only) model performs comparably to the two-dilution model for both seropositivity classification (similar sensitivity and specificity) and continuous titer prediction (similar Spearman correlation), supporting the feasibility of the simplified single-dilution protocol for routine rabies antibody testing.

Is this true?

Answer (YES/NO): NO